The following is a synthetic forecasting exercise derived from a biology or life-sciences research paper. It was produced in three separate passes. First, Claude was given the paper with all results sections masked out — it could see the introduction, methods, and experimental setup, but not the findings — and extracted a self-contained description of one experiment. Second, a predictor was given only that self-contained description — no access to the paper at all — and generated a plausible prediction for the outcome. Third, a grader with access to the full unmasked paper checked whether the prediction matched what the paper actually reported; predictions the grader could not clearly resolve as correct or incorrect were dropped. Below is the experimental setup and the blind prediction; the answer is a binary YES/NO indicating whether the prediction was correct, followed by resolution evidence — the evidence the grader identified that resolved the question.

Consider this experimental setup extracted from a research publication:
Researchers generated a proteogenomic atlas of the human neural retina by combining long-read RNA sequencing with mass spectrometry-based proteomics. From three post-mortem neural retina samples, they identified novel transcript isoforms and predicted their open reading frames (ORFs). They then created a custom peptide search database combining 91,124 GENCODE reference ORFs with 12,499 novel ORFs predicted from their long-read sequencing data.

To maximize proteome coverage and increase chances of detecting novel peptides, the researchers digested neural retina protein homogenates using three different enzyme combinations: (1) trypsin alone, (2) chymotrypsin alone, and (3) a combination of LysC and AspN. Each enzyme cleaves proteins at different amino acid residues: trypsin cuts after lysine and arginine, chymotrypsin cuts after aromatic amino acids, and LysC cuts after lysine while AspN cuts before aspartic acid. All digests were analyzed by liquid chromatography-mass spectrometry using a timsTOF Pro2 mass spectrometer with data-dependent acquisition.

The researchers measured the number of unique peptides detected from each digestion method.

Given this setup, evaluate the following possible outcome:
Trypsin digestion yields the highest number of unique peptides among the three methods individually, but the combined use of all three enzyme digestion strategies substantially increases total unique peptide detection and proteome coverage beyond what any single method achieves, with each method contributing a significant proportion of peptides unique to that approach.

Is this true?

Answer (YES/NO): YES